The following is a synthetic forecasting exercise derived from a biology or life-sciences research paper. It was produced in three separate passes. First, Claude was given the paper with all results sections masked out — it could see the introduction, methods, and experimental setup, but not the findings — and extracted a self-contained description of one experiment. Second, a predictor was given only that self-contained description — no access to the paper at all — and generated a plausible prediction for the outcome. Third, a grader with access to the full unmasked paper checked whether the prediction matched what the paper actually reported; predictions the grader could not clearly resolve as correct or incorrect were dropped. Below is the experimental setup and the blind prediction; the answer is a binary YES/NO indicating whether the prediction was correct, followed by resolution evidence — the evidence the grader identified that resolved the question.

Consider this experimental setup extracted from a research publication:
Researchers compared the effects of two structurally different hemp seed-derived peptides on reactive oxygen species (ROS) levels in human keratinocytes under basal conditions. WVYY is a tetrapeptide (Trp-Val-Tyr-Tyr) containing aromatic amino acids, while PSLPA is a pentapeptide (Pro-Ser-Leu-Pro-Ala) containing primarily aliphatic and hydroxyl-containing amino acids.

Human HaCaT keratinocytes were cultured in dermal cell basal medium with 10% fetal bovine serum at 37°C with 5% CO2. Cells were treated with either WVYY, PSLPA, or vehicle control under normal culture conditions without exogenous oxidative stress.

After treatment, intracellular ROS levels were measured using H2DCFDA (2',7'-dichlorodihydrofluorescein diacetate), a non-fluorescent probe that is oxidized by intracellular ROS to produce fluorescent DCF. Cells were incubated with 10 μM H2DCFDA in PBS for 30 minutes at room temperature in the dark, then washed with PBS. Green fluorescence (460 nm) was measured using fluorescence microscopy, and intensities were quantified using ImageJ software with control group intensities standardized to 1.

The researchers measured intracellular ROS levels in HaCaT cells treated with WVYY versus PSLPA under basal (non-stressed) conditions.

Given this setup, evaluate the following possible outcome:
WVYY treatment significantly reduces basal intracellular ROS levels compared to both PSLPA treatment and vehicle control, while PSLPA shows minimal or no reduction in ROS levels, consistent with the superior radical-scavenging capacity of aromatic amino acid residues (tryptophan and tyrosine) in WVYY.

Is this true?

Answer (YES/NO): NO